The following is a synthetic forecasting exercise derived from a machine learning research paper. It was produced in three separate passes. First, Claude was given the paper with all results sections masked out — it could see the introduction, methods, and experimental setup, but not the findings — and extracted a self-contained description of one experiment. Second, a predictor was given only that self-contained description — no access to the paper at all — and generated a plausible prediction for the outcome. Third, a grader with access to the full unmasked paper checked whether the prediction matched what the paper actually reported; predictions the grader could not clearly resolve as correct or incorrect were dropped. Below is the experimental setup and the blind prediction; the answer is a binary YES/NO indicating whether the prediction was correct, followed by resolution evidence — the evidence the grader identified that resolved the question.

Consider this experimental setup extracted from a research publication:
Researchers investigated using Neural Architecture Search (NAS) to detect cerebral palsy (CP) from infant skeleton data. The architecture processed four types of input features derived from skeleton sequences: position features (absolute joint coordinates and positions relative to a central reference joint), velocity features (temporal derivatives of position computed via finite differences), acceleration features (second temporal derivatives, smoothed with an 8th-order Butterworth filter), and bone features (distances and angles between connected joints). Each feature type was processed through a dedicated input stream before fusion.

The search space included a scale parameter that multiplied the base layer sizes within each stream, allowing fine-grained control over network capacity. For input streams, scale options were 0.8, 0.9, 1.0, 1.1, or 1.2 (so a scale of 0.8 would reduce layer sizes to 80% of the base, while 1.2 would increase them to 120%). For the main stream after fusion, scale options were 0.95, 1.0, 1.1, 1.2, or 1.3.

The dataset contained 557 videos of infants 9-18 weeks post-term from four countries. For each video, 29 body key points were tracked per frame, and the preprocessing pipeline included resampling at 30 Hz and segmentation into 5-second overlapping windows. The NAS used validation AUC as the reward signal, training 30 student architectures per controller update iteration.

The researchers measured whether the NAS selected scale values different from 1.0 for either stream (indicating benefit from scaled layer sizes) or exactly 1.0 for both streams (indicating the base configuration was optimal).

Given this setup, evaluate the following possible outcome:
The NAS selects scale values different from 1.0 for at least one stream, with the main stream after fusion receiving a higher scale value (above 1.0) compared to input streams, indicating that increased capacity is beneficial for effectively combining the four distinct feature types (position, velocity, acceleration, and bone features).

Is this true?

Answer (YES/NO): NO